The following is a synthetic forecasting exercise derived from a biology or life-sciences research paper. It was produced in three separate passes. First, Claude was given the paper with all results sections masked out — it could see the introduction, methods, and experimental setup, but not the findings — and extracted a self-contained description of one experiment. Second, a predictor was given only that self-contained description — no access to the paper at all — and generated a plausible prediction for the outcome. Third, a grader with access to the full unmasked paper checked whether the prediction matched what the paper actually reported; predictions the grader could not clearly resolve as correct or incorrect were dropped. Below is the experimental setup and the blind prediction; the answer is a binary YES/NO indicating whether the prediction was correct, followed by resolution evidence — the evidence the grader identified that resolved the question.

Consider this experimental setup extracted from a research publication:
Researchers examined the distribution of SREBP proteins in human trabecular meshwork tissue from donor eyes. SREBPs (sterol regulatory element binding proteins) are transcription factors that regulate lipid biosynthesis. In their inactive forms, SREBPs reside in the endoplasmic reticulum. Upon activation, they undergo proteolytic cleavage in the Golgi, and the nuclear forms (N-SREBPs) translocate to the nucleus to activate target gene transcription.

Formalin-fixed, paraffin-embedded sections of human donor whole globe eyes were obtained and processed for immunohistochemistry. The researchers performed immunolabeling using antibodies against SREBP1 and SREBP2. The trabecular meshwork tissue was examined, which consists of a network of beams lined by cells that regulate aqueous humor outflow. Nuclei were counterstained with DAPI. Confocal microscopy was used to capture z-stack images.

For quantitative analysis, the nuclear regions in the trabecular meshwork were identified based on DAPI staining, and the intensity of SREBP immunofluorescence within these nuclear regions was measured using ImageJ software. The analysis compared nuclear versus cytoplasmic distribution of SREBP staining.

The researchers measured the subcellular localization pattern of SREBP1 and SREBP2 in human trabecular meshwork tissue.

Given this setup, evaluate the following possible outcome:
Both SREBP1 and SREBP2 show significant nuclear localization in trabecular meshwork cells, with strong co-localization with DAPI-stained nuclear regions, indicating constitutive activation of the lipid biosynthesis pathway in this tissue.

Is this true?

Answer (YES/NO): NO